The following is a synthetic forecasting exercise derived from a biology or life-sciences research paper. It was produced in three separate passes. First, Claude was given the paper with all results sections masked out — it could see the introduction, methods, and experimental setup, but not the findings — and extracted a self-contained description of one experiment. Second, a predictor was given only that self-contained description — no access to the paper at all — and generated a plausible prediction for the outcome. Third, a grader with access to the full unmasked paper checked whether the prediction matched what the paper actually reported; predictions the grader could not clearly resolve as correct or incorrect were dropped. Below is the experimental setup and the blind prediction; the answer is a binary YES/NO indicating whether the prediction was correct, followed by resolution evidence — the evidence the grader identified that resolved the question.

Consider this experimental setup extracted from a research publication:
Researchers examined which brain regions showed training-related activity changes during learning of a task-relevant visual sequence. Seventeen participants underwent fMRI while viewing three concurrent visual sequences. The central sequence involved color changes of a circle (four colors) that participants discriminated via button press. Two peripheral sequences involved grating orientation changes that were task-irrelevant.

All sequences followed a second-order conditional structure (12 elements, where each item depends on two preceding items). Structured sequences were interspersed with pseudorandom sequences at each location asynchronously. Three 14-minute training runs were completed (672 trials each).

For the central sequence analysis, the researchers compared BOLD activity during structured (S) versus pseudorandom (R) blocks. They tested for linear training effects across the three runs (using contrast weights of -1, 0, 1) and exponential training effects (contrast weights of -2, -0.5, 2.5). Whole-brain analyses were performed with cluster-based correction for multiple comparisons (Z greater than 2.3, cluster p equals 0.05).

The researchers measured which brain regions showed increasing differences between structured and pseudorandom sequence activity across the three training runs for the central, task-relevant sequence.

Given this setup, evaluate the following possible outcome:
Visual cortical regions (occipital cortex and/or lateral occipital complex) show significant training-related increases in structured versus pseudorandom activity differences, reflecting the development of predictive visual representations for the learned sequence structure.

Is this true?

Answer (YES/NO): NO